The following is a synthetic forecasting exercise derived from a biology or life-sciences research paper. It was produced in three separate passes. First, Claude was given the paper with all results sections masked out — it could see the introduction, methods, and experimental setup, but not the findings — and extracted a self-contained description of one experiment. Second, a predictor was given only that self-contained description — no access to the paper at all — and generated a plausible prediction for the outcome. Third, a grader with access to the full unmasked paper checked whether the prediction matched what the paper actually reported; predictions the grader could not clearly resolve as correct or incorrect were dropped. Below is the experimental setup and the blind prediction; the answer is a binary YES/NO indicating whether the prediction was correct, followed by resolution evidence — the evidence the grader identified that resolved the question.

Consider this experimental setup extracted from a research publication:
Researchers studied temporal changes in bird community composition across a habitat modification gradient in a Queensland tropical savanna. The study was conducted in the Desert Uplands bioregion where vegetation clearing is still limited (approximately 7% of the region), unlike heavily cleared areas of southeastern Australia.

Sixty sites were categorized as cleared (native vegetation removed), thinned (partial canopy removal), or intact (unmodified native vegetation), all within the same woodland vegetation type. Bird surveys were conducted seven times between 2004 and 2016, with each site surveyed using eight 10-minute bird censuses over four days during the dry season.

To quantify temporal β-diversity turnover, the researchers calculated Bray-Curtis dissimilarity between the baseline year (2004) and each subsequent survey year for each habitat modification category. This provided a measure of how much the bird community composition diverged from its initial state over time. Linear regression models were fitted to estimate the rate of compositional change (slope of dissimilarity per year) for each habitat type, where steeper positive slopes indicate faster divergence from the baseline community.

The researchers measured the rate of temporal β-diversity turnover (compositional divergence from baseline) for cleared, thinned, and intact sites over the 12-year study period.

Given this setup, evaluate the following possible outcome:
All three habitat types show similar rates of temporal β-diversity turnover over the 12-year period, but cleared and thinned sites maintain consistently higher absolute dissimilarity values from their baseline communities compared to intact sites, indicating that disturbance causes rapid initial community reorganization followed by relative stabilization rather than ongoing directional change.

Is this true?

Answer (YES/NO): NO